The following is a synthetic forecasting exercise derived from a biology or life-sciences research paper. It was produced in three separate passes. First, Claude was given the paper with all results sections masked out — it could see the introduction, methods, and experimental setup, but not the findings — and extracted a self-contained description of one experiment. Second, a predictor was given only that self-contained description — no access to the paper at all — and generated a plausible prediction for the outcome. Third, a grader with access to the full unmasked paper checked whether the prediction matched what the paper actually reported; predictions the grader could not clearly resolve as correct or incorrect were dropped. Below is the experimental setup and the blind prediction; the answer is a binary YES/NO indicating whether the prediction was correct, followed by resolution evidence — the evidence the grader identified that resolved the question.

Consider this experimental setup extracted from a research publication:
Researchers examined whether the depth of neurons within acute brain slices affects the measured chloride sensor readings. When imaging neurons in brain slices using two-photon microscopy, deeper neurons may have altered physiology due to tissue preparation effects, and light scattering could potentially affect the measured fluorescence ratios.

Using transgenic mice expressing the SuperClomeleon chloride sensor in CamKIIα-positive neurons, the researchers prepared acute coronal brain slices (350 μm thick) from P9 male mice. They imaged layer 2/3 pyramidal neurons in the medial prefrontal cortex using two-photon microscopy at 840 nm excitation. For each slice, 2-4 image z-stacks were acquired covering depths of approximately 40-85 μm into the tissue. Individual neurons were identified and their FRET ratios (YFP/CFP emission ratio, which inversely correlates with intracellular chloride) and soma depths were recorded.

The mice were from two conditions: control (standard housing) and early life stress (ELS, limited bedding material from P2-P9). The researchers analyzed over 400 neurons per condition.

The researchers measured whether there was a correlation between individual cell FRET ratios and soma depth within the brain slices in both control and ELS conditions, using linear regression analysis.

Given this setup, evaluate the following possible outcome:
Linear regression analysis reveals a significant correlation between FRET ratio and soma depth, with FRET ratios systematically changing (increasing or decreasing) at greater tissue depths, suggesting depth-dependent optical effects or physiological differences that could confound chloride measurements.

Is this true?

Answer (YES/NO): NO